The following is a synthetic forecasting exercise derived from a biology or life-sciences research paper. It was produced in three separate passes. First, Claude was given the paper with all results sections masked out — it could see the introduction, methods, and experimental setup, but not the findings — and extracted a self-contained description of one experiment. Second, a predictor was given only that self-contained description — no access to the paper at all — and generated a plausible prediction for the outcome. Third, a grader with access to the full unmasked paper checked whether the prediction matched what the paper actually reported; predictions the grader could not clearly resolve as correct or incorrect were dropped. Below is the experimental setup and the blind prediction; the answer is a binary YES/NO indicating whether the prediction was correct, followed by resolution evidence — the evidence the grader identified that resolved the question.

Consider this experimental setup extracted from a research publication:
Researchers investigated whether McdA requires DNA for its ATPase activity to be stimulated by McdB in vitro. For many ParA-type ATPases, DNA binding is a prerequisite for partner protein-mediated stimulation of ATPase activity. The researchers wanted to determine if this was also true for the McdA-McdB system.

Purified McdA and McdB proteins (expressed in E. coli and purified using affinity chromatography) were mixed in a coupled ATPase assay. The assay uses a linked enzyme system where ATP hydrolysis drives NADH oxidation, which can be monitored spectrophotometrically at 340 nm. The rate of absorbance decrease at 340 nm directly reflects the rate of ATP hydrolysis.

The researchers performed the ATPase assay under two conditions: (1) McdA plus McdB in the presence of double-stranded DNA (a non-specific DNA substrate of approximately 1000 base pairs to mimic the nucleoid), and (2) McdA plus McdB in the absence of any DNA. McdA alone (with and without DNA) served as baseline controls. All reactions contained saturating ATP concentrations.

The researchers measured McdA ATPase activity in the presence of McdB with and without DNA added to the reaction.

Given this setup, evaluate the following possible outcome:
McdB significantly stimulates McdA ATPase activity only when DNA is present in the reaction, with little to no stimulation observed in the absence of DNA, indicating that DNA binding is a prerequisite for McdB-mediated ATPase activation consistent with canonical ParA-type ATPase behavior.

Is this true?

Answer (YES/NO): NO